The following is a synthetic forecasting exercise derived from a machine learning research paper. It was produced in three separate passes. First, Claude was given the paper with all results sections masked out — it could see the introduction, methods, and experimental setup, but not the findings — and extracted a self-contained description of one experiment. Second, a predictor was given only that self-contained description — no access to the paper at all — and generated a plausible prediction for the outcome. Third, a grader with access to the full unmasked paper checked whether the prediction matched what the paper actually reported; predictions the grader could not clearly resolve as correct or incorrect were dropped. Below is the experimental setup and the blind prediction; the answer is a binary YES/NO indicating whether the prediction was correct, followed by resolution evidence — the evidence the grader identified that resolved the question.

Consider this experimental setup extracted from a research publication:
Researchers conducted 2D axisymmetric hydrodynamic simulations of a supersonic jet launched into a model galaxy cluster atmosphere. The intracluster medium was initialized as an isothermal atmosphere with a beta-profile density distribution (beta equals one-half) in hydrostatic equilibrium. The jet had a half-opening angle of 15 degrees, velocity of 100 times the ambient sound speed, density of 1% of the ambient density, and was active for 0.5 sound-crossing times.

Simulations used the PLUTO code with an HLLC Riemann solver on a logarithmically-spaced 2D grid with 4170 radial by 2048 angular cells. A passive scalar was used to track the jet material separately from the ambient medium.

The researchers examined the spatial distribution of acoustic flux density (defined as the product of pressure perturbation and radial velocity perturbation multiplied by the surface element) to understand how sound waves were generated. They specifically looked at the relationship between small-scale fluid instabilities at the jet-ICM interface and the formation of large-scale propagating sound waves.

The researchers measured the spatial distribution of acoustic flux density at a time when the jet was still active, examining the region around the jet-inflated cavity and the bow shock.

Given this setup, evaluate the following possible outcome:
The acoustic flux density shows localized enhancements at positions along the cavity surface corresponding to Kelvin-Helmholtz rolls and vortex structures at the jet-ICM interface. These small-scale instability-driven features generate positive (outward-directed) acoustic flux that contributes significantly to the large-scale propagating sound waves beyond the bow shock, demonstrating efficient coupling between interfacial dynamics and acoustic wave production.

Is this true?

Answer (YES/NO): YES